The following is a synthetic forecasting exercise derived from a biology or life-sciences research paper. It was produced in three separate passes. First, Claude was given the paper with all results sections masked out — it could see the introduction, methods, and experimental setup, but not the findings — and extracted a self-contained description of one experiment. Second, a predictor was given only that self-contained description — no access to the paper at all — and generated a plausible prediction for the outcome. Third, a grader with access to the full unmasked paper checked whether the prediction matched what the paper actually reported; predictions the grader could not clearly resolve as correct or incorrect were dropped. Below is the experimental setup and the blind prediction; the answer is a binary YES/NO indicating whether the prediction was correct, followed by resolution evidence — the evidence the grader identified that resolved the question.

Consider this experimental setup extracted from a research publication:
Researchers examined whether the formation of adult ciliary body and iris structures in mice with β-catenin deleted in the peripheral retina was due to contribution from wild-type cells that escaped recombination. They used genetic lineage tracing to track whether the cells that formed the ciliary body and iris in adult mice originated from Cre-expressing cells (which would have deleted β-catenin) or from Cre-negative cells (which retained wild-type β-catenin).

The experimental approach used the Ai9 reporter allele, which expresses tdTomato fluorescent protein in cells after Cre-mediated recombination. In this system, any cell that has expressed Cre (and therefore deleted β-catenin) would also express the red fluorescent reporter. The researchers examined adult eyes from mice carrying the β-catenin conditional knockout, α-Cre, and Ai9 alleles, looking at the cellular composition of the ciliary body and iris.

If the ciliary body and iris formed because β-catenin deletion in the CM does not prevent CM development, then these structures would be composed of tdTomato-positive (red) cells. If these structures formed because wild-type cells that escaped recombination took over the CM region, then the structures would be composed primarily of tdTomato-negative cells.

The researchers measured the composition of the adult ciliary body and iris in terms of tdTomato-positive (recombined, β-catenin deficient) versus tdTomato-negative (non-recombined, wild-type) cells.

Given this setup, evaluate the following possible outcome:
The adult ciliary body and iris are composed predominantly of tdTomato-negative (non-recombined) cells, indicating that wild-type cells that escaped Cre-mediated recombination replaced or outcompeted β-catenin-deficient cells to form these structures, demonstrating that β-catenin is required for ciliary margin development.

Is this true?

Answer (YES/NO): YES